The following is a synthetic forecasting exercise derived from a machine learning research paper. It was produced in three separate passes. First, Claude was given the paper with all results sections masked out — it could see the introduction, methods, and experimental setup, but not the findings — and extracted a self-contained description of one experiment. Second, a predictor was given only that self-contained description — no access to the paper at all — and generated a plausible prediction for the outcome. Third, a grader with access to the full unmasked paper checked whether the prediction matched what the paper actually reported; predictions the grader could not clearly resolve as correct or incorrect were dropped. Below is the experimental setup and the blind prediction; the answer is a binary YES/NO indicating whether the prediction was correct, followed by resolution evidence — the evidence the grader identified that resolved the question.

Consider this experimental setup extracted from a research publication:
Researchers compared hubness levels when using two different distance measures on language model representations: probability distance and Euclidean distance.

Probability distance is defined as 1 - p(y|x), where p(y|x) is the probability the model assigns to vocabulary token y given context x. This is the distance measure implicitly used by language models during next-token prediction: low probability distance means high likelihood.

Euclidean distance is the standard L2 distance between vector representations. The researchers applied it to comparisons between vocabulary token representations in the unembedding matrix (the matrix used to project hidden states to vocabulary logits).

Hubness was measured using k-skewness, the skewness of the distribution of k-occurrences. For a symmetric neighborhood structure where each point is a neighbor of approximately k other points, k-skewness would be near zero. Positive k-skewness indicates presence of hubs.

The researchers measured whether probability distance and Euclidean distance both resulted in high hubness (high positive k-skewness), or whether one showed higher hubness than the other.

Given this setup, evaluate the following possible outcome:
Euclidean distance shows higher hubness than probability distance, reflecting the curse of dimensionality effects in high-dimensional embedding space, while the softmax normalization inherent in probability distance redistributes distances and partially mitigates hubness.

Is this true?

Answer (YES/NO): NO